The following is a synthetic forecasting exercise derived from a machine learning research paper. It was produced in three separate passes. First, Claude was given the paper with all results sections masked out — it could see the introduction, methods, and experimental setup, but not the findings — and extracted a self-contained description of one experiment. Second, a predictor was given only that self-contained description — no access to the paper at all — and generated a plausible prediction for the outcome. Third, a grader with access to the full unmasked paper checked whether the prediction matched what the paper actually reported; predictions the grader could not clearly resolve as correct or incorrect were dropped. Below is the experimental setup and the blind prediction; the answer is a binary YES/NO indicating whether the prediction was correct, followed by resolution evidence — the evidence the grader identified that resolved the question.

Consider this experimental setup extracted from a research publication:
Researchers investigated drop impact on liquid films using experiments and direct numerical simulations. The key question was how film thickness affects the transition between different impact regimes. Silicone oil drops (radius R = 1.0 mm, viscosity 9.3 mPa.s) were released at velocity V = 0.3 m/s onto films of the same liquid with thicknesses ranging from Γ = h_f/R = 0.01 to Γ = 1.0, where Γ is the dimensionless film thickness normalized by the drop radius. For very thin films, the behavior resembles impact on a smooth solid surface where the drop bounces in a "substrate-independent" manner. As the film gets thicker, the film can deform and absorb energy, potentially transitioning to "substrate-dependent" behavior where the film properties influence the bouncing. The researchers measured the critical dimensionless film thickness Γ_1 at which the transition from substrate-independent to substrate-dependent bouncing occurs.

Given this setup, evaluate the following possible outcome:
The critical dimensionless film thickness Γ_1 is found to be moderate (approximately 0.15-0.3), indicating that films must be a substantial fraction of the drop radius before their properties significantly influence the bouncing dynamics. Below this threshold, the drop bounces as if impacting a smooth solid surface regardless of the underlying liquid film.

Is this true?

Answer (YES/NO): YES